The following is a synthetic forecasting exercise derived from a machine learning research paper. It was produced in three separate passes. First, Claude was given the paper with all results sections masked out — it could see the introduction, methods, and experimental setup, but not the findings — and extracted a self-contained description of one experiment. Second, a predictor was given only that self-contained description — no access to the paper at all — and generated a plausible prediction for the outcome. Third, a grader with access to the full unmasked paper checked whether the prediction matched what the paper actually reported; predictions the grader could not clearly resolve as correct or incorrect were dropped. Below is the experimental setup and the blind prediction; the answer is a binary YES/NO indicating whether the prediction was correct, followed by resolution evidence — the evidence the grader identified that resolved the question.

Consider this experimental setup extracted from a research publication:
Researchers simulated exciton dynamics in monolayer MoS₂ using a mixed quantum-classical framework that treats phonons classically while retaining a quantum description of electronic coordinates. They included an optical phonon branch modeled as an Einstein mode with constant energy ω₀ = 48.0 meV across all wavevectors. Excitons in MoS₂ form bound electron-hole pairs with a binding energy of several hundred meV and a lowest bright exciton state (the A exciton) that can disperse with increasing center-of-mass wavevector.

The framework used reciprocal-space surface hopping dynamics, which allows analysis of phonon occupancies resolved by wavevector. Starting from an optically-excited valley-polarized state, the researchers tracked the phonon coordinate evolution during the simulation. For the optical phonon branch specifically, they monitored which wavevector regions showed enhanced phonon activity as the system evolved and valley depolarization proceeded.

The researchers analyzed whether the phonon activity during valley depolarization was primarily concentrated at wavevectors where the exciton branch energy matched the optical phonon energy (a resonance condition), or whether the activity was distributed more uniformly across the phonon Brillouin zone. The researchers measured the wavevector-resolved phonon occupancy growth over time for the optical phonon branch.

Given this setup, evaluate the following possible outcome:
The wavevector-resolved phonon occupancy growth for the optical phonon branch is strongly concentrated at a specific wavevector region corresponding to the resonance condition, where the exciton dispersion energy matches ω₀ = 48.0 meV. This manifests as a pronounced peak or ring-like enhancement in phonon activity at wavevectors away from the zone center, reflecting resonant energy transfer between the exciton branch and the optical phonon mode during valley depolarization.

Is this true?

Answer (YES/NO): YES